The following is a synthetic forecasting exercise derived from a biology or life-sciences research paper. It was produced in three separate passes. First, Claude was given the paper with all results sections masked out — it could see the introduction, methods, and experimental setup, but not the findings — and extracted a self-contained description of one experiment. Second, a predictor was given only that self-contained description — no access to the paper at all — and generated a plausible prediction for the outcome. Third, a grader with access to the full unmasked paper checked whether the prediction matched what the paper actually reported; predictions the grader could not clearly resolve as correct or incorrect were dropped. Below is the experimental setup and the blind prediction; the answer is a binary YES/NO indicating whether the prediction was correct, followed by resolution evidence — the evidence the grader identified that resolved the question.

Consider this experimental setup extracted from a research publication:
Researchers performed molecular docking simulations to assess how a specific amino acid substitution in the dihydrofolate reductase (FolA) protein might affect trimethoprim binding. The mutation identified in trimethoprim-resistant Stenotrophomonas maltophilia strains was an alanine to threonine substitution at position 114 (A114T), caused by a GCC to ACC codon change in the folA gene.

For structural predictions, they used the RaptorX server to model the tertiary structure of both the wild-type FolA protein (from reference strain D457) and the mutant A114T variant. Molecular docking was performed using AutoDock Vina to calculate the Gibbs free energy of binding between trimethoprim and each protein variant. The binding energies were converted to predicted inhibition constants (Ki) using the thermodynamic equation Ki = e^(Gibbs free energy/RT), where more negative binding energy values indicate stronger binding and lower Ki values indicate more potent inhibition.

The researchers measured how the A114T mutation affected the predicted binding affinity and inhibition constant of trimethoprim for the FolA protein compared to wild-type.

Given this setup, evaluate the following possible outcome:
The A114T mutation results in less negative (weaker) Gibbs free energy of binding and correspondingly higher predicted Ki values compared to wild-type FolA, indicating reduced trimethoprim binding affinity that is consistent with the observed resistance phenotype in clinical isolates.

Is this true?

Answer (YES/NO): YES